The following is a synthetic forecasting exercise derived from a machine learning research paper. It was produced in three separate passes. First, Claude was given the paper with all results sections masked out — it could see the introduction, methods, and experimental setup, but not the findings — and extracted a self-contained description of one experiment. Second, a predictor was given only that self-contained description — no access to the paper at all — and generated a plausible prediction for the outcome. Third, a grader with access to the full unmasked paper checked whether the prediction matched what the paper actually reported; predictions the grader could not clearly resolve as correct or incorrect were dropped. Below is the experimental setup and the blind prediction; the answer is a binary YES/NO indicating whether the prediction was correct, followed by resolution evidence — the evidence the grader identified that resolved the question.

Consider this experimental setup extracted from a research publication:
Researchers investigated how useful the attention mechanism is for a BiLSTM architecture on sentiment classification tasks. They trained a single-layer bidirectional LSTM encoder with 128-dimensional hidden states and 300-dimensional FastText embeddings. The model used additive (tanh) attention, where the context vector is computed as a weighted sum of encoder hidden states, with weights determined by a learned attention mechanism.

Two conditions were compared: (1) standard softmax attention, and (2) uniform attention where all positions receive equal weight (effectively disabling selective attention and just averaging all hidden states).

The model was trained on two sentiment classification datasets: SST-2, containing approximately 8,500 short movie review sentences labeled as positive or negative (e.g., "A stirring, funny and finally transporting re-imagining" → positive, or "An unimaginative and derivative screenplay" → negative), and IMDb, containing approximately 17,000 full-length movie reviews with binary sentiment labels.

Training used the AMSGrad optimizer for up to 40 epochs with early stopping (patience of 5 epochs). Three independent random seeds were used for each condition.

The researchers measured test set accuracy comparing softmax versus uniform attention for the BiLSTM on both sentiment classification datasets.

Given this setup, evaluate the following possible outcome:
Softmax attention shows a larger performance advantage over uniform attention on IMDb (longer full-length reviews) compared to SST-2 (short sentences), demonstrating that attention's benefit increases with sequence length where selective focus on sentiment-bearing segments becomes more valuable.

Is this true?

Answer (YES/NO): NO